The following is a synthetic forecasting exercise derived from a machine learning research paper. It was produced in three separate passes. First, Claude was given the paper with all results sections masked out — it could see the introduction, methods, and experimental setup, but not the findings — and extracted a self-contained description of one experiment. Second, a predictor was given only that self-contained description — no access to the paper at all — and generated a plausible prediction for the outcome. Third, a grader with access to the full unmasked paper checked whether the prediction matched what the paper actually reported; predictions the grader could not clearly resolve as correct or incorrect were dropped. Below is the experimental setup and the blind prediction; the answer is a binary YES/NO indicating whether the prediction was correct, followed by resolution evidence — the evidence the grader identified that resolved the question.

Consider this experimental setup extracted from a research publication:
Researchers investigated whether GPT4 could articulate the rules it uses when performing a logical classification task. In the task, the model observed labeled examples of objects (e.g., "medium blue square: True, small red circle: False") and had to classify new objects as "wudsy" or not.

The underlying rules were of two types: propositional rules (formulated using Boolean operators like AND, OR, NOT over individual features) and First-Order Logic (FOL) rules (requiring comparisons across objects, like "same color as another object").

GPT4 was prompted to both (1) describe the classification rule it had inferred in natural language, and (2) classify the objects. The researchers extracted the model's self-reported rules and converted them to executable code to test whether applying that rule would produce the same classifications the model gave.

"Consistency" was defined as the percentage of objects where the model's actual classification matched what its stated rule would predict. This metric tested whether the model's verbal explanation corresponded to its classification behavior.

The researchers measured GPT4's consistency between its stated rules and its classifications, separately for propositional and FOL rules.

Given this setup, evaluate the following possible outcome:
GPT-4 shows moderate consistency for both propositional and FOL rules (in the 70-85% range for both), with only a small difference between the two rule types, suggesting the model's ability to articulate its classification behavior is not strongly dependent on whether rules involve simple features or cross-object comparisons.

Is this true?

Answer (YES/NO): NO